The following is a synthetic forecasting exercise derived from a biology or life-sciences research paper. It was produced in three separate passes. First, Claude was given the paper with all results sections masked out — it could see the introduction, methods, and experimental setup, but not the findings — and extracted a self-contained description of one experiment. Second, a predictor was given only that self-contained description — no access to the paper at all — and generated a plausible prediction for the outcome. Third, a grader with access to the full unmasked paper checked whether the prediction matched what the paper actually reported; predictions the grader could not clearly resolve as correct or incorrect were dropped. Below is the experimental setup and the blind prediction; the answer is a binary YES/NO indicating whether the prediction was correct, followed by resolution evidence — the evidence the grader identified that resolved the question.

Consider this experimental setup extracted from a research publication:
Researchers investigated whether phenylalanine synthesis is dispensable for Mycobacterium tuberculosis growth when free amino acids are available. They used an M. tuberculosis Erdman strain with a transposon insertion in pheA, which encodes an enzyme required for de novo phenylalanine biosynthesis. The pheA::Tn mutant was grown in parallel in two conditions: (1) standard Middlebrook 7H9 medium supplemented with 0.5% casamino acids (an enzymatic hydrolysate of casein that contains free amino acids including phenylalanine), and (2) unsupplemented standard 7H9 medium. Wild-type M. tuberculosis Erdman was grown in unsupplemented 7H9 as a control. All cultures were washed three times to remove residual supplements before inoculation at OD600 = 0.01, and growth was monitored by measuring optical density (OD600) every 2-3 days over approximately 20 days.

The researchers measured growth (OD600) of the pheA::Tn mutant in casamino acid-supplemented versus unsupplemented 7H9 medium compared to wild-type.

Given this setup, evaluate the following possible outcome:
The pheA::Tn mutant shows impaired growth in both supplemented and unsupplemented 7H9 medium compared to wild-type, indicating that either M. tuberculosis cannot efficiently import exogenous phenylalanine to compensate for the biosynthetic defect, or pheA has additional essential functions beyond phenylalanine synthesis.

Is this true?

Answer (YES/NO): NO